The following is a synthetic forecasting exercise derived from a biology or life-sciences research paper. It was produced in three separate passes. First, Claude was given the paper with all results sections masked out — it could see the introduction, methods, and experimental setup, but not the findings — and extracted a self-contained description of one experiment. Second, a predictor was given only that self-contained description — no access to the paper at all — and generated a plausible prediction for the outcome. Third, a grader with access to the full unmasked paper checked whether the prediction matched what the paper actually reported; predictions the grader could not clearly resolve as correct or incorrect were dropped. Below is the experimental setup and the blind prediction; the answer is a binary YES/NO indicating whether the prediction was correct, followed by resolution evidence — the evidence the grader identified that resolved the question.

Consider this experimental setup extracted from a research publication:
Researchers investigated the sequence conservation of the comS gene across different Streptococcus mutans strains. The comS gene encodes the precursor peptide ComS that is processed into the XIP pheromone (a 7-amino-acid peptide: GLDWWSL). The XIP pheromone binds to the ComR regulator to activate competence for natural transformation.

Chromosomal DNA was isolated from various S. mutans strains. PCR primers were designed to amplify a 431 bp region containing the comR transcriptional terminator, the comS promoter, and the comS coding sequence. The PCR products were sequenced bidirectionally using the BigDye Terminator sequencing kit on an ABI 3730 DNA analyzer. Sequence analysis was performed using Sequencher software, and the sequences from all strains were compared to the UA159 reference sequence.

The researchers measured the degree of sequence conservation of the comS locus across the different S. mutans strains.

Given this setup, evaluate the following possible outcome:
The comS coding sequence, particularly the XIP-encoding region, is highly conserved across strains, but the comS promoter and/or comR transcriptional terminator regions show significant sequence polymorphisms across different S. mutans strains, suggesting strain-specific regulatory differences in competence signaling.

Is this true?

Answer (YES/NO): NO